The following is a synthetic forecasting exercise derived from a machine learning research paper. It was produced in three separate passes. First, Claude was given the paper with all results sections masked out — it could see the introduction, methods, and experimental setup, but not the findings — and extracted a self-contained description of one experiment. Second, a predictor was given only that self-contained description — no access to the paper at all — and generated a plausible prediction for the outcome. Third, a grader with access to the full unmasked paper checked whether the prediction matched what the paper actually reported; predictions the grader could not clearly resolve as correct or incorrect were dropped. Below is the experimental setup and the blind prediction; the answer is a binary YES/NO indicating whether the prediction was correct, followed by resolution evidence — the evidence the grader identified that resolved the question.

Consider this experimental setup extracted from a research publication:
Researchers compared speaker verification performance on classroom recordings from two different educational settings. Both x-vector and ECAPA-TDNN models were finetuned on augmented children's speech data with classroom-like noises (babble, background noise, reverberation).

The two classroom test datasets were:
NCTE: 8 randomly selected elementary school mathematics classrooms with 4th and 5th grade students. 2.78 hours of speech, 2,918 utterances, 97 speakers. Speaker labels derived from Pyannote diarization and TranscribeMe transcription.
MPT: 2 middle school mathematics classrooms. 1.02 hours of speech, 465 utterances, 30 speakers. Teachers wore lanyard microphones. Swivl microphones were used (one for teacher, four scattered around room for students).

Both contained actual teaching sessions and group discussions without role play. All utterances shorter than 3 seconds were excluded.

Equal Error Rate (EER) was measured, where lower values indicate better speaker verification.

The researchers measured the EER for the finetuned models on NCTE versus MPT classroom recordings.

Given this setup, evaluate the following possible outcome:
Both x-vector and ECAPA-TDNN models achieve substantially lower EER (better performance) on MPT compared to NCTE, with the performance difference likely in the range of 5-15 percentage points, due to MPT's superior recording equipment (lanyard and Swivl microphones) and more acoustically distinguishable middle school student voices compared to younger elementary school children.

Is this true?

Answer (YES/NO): NO